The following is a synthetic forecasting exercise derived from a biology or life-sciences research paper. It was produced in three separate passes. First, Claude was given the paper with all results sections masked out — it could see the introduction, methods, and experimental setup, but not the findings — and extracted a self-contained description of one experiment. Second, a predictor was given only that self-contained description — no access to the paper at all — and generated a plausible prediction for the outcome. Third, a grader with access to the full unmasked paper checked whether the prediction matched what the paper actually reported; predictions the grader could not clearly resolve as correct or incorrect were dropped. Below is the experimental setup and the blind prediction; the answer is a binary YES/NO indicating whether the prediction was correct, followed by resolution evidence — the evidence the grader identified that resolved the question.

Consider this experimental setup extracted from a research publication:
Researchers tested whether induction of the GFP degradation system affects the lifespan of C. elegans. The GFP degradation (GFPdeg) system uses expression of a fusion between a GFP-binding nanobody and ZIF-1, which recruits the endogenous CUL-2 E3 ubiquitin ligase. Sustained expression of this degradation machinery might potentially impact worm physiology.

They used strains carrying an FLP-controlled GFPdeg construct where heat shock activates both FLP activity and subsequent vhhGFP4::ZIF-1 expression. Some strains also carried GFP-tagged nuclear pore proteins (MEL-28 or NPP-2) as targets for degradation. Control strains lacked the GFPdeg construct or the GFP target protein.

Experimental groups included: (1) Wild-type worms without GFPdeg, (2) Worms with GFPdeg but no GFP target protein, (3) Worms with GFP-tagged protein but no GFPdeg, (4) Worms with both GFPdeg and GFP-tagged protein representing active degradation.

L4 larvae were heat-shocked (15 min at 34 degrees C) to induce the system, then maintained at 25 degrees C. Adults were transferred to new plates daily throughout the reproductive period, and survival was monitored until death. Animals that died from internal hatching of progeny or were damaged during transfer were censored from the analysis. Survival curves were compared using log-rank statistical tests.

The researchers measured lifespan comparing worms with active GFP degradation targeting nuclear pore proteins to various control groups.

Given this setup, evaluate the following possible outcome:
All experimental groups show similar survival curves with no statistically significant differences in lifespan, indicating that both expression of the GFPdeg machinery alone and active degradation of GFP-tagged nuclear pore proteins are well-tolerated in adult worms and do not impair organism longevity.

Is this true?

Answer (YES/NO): NO